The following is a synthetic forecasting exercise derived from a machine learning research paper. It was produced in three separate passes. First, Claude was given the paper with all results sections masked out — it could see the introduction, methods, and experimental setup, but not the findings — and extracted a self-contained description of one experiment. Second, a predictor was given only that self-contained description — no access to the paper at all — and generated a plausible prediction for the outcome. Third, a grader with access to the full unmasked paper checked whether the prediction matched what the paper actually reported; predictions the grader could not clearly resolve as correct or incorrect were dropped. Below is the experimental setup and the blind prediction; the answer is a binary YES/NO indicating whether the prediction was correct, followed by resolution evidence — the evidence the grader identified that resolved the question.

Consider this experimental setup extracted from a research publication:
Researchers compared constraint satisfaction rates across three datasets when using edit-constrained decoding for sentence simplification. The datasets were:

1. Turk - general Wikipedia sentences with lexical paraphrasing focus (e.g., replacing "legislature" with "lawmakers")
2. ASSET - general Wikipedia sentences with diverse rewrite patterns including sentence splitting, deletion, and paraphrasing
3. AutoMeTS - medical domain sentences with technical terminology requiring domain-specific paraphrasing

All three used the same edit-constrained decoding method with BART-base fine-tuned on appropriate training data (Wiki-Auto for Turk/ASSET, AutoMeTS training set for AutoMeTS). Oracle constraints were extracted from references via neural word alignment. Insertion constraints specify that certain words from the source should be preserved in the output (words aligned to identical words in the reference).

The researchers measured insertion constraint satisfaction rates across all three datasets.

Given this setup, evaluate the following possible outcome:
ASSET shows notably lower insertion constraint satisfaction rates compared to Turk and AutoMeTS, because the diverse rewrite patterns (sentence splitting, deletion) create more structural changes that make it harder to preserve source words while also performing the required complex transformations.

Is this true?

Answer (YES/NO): NO